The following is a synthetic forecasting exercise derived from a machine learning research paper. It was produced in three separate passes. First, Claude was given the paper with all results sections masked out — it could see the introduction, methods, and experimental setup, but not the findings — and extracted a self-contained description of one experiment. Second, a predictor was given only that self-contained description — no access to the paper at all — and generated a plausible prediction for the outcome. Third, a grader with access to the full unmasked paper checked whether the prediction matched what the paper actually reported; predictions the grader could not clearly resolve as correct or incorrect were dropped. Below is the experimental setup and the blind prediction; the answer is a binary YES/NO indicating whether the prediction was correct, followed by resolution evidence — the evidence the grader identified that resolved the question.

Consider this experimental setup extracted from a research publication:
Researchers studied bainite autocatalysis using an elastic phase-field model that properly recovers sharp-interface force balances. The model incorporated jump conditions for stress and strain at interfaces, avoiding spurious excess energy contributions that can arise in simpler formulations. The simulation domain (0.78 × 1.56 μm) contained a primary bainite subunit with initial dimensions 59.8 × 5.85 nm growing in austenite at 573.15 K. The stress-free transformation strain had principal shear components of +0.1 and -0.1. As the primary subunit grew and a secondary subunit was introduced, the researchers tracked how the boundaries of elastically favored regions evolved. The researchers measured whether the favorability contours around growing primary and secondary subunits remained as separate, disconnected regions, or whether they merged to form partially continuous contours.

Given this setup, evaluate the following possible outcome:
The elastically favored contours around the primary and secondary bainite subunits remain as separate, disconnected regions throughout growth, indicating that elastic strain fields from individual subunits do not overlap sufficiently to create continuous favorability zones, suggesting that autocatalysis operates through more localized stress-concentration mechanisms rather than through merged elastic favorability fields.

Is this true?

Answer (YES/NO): NO